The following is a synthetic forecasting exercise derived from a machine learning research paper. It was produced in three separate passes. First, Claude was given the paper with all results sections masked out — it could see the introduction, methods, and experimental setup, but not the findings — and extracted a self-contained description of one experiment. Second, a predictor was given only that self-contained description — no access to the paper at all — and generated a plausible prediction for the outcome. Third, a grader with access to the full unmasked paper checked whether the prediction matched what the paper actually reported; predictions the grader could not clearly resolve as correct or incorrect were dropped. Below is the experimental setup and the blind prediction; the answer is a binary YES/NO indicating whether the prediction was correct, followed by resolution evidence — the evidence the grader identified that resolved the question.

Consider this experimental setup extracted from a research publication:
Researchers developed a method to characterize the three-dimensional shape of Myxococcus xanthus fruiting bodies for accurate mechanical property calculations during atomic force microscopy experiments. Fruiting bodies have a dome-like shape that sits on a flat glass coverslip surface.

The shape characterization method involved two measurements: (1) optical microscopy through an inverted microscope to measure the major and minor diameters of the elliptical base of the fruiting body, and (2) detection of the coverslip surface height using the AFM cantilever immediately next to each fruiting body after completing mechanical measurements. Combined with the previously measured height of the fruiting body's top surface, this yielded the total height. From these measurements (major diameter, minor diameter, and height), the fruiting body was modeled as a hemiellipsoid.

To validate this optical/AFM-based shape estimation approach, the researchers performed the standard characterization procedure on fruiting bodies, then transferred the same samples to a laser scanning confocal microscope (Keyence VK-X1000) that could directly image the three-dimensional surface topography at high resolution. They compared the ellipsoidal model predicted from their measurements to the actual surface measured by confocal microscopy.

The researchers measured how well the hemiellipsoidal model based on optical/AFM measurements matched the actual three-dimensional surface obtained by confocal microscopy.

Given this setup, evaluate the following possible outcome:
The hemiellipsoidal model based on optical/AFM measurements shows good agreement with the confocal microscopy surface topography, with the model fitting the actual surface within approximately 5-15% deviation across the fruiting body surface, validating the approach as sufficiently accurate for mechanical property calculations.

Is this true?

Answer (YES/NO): NO